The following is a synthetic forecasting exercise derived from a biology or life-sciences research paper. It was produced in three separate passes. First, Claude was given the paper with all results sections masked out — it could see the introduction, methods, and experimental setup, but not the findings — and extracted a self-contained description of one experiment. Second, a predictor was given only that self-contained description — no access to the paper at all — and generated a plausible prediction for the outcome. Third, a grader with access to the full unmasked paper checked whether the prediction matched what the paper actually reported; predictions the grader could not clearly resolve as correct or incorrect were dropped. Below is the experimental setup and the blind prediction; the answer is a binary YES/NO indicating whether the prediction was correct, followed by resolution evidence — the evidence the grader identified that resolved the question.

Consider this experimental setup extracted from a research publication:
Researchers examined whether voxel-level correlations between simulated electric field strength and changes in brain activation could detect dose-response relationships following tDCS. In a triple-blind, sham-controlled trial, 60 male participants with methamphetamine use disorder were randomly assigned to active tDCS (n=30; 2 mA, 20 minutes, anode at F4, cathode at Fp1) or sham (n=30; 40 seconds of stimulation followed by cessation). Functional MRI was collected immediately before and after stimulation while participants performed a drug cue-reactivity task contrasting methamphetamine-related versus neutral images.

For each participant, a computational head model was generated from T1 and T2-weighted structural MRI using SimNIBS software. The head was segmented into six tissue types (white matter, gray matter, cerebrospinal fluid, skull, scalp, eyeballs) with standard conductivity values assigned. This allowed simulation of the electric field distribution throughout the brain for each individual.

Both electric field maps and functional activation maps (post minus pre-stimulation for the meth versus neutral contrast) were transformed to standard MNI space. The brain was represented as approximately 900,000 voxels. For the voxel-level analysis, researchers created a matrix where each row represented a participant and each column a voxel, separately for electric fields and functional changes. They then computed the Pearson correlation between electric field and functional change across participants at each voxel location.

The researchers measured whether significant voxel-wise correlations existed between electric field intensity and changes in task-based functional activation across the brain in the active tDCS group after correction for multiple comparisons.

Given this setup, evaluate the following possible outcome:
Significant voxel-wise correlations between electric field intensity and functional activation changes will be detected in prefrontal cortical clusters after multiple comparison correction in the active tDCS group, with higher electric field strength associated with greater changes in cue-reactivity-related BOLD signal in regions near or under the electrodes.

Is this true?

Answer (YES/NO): NO